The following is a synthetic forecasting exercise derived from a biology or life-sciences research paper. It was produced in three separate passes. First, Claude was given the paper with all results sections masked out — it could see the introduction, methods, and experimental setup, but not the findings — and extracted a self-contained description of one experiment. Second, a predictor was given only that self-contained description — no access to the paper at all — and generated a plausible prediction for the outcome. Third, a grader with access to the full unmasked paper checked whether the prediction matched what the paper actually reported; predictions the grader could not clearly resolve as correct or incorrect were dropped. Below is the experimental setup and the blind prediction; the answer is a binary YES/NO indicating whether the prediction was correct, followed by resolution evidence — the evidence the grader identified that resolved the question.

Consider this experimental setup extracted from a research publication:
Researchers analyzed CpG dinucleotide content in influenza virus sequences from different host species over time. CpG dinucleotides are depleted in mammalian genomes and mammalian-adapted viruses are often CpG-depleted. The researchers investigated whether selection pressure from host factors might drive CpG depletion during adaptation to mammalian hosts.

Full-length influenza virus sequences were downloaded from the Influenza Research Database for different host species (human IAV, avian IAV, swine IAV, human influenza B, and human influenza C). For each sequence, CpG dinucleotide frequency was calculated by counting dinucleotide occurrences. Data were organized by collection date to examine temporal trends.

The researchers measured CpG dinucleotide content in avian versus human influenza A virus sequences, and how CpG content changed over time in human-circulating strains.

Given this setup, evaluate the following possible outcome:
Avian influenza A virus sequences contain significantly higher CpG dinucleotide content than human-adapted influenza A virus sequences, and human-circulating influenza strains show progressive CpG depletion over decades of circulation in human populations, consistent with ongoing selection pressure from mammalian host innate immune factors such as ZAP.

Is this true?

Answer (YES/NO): YES